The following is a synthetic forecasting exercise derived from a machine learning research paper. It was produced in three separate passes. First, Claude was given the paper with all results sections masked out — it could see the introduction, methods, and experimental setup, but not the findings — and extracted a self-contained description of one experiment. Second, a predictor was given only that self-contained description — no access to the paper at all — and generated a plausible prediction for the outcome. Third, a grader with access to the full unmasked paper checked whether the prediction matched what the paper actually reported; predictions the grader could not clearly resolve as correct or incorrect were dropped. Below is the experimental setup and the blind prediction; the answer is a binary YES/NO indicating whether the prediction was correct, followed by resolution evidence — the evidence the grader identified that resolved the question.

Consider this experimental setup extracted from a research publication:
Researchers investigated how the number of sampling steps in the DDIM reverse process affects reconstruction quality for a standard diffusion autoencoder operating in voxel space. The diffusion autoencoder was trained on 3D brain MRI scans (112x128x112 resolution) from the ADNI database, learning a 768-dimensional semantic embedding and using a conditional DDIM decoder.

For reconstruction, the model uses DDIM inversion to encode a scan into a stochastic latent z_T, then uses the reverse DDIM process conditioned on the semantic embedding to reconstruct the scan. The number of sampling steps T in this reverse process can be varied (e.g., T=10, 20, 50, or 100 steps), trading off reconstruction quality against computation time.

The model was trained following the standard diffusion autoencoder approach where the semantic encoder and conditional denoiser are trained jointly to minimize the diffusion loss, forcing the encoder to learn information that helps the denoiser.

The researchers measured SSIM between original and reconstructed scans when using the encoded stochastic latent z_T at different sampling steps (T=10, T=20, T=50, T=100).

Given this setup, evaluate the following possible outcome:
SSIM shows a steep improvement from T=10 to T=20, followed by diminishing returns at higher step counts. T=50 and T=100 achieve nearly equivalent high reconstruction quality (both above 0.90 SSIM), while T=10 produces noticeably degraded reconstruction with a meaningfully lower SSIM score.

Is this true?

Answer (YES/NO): NO